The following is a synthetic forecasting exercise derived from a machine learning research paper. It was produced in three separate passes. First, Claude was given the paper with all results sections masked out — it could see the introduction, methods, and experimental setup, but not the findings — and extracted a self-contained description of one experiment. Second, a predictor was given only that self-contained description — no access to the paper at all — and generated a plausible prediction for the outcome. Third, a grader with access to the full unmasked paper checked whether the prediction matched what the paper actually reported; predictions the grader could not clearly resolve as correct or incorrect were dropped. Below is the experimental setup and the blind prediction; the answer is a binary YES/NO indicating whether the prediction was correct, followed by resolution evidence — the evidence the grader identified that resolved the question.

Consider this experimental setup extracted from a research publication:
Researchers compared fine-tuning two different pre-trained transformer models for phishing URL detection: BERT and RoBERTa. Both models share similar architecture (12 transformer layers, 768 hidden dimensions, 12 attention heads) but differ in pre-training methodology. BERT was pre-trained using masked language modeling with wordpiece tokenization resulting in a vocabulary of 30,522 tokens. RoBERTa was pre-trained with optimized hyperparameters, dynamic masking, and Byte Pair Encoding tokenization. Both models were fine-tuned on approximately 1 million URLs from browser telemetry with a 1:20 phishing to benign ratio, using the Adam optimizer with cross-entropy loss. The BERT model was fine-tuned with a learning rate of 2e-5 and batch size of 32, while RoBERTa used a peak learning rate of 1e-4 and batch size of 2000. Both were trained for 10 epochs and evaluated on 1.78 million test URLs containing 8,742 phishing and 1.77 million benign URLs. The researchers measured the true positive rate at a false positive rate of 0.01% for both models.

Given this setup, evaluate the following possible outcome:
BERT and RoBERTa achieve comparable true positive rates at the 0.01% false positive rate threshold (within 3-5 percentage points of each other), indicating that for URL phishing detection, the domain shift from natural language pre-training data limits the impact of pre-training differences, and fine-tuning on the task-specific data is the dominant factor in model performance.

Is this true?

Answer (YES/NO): YES